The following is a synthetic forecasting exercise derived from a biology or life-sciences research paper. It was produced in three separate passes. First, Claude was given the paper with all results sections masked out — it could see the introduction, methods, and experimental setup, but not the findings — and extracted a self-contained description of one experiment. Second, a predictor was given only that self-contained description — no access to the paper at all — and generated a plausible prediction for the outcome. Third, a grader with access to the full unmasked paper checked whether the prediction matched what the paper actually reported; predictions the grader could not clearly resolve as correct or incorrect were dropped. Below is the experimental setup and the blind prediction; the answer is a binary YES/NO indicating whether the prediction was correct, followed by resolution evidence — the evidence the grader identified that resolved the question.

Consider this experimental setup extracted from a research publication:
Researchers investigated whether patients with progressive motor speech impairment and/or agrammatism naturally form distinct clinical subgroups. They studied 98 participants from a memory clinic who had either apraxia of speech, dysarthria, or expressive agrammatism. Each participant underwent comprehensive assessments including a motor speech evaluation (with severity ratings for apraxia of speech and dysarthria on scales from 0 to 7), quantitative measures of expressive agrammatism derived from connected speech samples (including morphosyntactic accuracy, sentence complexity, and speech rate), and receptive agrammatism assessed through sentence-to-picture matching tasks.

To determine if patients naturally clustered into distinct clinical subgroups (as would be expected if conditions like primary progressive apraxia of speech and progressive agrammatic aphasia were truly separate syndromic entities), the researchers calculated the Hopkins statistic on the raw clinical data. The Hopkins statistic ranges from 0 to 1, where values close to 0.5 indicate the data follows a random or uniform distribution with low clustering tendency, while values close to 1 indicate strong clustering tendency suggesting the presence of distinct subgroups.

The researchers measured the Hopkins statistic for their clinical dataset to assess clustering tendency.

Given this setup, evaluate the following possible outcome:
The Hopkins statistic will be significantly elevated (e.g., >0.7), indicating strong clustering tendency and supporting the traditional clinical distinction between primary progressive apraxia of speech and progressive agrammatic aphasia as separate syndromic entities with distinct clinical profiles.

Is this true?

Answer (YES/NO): NO